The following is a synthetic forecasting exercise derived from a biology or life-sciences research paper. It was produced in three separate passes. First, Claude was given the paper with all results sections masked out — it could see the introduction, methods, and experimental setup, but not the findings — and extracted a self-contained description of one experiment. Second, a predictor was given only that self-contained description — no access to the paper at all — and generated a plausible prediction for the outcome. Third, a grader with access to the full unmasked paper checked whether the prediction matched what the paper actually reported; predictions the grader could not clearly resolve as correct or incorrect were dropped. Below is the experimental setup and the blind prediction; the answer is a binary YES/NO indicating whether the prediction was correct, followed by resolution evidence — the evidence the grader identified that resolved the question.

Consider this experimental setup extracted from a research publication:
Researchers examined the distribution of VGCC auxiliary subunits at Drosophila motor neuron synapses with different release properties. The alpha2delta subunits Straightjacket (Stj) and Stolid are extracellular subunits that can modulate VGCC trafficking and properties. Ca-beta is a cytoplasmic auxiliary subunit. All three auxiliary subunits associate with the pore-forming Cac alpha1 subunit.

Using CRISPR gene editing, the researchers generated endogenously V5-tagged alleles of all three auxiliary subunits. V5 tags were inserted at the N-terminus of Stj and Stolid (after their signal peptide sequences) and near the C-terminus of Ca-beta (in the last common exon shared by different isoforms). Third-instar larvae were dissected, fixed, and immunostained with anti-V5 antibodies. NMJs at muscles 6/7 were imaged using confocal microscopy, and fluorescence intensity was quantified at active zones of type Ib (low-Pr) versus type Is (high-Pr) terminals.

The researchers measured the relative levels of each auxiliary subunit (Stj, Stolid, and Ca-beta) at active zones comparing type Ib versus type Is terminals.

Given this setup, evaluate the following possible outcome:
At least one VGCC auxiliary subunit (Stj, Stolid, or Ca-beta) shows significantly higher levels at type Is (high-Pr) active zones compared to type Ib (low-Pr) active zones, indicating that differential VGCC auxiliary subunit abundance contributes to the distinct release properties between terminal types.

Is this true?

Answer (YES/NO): NO